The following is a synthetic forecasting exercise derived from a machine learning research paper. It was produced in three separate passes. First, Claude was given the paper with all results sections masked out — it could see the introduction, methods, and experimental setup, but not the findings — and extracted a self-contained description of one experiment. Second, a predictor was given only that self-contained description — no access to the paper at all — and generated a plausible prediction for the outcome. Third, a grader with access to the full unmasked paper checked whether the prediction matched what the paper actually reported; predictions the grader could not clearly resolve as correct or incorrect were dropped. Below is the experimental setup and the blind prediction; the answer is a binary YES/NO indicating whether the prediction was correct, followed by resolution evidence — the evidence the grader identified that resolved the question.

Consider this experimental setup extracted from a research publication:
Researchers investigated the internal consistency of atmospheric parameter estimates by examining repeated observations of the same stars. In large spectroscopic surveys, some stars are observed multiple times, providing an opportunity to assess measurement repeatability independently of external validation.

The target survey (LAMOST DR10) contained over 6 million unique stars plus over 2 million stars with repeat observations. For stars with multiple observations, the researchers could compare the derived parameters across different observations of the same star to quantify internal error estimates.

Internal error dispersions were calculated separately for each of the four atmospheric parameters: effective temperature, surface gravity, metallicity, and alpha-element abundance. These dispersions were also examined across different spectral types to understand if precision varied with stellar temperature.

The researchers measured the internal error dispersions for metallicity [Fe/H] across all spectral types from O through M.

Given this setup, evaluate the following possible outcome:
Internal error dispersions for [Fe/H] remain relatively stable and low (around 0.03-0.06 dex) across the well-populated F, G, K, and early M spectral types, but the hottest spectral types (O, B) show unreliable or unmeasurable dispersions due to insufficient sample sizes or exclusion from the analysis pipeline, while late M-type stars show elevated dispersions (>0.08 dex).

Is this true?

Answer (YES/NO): NO